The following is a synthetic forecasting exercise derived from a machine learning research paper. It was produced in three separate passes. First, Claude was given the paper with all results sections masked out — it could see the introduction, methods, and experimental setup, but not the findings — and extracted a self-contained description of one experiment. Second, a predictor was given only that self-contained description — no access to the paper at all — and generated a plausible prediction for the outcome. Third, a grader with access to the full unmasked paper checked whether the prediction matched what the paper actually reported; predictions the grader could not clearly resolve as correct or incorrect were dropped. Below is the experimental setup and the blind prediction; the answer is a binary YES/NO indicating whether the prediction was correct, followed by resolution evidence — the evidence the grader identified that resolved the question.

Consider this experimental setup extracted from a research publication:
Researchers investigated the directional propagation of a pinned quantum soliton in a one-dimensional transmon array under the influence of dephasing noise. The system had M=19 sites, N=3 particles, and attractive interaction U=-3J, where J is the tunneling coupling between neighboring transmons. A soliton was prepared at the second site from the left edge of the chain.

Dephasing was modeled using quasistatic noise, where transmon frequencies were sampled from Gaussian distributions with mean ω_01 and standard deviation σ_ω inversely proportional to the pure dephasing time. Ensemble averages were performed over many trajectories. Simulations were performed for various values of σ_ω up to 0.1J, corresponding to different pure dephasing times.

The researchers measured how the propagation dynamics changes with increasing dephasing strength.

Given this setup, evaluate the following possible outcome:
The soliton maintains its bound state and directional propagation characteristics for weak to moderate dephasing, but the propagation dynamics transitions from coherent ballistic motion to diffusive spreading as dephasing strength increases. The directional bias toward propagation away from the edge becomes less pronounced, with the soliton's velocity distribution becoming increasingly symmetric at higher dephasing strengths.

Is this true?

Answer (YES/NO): NO